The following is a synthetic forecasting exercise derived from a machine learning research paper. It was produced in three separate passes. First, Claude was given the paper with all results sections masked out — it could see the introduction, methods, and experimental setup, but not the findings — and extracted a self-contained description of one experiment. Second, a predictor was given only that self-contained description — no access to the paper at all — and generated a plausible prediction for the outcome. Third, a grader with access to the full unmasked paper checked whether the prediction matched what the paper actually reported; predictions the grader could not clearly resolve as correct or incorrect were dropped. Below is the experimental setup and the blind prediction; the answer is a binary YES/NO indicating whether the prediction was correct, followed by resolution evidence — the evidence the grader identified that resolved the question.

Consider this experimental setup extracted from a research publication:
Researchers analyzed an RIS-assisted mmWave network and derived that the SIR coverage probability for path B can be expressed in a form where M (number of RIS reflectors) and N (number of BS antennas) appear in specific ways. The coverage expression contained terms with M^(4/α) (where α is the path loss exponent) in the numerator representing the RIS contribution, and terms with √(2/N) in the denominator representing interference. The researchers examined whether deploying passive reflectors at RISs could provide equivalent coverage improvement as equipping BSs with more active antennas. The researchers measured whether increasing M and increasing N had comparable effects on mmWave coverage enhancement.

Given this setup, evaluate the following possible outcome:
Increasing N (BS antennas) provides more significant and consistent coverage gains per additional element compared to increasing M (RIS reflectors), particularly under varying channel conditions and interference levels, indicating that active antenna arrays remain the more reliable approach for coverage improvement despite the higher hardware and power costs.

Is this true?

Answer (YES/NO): NO